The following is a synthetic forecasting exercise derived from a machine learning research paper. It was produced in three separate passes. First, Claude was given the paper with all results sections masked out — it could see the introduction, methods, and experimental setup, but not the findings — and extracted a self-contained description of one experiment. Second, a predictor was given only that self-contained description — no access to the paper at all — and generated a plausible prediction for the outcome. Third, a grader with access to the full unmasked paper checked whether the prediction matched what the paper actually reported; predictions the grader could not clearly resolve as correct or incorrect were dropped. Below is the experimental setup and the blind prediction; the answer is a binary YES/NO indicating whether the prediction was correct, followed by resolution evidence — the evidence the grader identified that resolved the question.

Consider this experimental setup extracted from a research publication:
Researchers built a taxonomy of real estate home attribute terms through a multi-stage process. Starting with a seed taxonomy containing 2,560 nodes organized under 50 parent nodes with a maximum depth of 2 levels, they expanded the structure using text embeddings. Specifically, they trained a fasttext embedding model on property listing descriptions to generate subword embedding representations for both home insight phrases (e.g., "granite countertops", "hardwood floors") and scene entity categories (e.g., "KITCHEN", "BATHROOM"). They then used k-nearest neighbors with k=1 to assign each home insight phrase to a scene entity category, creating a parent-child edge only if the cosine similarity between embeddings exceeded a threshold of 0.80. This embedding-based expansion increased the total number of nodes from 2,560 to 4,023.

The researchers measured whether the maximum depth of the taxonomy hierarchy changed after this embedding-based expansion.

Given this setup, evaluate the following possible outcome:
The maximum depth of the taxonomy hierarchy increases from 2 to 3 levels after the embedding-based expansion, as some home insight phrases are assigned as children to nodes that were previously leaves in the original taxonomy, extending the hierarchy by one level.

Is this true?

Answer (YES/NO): NO